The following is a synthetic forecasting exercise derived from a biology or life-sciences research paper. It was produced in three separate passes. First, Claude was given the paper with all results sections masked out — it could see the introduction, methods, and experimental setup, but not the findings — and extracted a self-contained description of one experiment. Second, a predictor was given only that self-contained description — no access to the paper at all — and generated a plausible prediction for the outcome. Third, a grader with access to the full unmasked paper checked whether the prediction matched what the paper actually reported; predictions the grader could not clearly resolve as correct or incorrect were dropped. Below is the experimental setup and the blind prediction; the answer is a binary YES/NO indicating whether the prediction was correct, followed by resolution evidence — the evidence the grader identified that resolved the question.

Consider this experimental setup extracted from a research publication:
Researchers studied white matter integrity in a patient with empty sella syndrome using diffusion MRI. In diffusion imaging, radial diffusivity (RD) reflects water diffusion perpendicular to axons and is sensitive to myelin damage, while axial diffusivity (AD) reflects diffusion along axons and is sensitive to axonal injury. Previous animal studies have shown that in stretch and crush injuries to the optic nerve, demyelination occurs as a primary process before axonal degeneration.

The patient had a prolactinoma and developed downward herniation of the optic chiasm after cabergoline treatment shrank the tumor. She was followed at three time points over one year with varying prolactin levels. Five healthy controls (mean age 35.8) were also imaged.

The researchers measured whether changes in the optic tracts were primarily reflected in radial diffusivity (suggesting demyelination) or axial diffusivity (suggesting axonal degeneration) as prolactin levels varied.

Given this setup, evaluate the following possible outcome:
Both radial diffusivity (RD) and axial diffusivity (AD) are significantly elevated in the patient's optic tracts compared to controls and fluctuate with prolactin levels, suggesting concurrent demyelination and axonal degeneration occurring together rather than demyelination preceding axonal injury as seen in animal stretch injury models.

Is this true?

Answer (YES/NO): NO